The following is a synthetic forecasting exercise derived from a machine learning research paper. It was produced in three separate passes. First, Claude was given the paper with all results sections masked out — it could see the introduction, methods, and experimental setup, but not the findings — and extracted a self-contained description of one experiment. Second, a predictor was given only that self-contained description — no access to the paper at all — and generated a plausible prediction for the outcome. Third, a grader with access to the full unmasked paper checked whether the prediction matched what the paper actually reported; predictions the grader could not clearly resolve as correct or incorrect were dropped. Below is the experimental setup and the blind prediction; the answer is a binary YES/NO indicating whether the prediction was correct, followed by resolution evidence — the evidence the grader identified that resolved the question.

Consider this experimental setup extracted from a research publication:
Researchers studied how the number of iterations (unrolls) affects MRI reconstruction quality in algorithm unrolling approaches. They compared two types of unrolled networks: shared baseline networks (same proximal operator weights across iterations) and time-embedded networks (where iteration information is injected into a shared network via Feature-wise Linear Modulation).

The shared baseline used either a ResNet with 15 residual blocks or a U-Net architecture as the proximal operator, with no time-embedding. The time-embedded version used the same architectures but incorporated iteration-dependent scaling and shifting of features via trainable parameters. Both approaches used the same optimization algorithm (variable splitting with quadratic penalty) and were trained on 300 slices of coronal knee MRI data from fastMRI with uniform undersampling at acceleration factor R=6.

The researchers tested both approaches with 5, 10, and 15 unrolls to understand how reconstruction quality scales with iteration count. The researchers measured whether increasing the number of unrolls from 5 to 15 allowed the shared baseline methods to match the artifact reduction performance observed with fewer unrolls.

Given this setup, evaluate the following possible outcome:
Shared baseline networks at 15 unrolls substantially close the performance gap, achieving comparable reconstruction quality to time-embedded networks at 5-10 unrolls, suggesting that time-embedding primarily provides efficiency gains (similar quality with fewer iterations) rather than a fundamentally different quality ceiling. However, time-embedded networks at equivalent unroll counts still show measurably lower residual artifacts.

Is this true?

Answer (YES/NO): NO